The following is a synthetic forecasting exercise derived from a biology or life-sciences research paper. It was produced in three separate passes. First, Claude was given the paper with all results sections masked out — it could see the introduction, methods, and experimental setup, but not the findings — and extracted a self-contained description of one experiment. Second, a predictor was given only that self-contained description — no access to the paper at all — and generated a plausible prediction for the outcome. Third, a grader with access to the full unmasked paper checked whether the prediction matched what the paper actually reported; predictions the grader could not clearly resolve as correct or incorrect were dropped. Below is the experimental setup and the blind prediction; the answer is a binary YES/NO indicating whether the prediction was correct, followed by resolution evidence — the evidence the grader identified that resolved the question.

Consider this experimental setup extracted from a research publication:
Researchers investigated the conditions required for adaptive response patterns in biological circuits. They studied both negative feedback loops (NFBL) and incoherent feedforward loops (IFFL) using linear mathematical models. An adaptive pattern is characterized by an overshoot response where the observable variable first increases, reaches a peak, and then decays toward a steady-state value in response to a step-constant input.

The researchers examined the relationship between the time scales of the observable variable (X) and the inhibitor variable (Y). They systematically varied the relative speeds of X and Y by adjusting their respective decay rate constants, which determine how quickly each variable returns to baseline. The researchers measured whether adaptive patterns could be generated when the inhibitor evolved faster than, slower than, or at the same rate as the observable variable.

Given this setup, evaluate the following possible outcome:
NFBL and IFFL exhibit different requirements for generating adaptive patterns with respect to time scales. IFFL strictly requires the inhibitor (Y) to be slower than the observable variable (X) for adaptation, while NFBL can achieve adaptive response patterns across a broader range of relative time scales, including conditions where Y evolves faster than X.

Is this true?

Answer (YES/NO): NO